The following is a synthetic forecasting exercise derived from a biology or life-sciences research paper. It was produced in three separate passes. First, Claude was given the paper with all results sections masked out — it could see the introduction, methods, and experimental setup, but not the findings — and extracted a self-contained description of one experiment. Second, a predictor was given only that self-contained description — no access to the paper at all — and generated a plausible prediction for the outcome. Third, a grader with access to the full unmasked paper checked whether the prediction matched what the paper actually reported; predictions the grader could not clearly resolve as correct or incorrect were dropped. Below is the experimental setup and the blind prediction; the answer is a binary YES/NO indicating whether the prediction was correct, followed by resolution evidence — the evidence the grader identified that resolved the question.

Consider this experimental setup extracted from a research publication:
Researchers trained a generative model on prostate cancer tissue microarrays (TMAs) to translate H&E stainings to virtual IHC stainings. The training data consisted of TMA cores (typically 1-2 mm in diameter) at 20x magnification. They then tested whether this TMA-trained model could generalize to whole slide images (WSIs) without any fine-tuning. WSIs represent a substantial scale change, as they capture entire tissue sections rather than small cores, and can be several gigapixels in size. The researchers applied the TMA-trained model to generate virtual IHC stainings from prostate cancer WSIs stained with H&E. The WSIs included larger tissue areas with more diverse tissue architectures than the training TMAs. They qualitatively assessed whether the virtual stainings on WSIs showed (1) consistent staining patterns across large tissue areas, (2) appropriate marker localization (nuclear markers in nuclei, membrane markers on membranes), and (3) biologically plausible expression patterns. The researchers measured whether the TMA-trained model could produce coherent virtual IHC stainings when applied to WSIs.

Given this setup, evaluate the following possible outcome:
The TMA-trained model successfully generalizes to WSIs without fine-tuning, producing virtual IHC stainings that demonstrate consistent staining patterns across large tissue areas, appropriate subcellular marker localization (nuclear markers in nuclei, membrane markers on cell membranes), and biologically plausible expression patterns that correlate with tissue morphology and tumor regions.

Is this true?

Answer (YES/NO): YES